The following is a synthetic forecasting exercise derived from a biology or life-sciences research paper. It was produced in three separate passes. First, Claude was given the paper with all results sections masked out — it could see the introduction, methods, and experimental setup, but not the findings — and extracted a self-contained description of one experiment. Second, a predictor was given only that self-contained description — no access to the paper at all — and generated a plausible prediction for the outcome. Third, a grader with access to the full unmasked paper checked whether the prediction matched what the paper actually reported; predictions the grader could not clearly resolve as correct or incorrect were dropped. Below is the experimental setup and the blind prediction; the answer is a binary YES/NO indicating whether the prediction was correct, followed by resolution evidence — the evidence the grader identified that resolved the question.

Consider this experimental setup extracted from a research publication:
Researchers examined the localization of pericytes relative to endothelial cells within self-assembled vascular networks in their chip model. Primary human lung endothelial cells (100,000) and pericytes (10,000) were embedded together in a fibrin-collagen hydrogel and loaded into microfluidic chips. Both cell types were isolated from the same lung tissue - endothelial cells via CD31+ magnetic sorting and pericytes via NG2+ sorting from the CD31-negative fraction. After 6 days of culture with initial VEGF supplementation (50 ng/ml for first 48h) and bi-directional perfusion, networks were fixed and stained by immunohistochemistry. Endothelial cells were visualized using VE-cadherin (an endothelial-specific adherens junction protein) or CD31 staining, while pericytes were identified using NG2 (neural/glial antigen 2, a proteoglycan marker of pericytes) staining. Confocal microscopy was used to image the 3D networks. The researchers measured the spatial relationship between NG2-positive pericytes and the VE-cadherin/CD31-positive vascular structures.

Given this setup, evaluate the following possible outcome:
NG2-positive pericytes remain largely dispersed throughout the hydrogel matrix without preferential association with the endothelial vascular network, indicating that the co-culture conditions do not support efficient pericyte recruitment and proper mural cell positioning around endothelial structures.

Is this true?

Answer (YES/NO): NO